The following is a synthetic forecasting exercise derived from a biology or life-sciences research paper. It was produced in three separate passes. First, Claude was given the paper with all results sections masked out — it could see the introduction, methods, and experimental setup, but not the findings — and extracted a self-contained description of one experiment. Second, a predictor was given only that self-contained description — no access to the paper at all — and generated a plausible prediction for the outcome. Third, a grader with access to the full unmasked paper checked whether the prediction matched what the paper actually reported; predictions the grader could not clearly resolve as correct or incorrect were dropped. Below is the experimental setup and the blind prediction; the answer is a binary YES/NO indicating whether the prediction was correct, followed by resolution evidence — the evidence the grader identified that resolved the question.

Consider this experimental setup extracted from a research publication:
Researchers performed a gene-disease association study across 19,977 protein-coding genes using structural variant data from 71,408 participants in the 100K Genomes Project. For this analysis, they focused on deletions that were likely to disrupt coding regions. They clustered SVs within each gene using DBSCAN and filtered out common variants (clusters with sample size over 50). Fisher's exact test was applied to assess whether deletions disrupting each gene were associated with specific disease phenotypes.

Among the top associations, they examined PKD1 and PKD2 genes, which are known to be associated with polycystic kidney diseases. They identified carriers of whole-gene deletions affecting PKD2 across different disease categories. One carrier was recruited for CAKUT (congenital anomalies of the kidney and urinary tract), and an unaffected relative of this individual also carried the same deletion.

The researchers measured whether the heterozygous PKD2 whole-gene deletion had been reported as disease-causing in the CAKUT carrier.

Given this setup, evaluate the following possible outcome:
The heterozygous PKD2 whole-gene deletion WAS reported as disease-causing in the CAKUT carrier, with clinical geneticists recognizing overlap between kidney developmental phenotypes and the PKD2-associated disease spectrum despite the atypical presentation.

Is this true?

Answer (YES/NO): NO